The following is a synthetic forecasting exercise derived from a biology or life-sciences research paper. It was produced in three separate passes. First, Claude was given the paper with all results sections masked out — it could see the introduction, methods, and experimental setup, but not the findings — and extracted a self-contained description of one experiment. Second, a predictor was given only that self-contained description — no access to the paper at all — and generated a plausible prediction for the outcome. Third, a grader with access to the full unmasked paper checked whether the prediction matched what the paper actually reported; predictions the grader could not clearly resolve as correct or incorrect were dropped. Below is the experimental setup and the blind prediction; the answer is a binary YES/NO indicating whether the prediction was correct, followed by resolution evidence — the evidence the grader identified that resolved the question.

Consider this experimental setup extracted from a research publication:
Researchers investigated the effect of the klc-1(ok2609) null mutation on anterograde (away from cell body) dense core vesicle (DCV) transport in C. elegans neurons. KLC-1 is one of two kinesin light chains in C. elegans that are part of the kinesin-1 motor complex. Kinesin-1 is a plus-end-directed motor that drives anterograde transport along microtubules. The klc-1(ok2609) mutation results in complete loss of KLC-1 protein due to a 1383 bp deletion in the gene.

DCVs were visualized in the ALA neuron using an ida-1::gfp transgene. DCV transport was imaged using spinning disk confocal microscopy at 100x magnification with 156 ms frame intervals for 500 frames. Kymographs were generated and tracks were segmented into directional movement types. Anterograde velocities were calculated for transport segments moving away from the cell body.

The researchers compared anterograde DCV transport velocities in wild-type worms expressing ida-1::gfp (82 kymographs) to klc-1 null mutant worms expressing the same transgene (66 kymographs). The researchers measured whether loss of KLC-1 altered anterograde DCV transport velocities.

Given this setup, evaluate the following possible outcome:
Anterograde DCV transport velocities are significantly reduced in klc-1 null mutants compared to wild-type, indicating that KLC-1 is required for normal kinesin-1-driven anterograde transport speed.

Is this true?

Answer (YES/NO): NO